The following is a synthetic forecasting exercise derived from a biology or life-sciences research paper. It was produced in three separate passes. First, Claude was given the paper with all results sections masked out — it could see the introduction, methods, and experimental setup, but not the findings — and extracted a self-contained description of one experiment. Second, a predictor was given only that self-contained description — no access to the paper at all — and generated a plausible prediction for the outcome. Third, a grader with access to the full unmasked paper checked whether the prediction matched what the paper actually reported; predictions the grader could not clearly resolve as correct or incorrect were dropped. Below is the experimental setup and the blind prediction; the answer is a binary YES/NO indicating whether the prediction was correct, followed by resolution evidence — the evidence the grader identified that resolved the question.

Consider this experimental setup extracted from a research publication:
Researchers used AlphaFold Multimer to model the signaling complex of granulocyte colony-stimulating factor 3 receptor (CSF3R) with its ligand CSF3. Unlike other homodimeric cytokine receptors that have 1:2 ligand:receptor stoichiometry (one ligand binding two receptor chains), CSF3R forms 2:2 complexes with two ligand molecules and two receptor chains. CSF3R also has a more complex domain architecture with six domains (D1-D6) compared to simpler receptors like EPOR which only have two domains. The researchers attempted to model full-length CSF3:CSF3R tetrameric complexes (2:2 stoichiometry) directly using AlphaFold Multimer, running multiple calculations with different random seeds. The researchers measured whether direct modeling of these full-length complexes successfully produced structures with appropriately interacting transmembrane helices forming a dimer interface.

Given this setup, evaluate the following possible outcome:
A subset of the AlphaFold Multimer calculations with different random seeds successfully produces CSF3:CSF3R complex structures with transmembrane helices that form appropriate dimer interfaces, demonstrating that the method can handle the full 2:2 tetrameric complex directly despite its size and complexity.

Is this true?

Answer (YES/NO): NO